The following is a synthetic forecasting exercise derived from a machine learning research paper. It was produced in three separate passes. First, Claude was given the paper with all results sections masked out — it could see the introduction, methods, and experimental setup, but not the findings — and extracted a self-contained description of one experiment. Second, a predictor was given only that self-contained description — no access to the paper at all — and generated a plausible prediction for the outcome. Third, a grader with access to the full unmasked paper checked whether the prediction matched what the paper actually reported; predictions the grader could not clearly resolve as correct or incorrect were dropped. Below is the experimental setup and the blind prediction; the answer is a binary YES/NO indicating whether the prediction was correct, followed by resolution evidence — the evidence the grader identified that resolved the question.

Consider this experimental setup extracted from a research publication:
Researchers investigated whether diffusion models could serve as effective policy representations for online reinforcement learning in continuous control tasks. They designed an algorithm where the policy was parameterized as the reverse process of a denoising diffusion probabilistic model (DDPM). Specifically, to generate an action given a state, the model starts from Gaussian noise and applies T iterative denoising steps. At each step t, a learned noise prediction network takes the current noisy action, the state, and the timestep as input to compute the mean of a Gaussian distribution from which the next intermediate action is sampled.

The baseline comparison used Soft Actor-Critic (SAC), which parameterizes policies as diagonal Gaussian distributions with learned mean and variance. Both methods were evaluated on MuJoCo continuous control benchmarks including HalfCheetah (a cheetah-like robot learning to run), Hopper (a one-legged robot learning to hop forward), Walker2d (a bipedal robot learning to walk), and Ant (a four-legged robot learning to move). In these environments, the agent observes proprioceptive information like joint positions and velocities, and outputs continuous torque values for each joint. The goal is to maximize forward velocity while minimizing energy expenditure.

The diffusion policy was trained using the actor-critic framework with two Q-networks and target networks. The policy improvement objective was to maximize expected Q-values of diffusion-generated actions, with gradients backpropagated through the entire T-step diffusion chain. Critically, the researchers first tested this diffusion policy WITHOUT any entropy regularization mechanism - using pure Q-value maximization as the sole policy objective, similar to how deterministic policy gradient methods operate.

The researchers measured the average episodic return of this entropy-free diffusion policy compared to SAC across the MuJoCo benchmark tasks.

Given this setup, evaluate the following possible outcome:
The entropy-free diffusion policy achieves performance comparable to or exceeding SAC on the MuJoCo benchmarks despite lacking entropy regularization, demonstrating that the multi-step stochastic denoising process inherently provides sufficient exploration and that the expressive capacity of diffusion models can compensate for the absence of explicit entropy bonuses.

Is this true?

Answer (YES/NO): NO